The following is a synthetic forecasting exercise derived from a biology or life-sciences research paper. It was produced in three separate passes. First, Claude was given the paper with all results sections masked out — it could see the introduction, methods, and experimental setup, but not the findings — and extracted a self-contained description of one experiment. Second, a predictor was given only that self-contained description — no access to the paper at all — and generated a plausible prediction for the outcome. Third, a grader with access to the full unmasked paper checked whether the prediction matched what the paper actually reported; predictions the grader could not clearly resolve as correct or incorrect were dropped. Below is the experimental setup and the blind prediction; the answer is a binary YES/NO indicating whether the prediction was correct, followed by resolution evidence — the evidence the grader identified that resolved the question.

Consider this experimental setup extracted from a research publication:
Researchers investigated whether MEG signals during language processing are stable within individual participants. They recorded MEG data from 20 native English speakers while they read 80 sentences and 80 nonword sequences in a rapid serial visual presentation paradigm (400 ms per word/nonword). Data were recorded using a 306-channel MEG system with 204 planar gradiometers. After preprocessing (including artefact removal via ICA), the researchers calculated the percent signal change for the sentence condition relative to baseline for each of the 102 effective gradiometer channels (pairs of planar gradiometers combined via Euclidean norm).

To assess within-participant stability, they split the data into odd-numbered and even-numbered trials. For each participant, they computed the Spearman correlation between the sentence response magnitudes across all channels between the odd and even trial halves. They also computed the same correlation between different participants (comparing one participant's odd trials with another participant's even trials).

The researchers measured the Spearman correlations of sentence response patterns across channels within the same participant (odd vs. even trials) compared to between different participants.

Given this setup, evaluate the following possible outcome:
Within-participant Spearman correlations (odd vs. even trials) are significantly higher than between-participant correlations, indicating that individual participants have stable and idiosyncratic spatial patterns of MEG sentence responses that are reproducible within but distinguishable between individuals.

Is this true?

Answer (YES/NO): YES